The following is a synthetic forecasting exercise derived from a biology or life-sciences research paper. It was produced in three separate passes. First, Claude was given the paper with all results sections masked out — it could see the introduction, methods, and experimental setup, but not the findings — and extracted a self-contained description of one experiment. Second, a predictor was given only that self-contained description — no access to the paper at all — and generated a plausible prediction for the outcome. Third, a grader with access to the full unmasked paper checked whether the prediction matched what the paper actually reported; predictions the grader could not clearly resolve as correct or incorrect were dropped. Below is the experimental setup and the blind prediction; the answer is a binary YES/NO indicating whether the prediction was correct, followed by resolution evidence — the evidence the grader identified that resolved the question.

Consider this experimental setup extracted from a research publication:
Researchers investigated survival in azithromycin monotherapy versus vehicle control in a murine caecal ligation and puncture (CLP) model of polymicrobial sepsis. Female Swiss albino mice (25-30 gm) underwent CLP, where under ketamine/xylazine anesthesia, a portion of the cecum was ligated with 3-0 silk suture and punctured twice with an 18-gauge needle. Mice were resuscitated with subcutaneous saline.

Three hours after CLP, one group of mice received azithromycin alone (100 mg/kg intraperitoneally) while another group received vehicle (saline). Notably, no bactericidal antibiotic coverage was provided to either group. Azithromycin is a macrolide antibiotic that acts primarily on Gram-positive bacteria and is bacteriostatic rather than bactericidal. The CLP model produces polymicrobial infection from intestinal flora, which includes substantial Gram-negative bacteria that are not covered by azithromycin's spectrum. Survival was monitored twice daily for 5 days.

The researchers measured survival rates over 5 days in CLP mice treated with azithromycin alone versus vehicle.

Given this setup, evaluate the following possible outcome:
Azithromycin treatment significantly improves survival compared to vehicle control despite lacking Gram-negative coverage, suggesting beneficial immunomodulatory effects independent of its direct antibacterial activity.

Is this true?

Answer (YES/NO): NO